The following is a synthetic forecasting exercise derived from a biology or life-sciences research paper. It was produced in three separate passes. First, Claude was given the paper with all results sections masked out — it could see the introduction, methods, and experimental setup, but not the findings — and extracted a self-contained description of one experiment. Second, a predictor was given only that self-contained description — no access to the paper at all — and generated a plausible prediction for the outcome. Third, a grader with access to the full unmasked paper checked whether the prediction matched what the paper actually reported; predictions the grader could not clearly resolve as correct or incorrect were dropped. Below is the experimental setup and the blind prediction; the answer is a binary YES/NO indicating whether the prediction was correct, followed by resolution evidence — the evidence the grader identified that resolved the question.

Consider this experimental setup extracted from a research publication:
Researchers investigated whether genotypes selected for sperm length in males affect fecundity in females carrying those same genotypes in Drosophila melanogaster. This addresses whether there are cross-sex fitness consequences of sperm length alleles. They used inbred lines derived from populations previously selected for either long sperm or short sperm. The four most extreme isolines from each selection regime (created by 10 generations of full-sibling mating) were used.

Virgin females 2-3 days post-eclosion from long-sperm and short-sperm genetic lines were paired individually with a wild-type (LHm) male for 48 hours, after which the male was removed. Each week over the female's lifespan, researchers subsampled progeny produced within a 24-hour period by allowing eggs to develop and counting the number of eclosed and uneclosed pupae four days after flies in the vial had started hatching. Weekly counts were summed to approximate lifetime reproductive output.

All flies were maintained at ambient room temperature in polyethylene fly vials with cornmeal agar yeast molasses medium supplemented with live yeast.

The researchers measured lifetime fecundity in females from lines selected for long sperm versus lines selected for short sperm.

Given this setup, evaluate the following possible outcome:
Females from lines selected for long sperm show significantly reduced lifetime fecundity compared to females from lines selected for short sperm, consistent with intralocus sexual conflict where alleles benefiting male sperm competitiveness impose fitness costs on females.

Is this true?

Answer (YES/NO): NO